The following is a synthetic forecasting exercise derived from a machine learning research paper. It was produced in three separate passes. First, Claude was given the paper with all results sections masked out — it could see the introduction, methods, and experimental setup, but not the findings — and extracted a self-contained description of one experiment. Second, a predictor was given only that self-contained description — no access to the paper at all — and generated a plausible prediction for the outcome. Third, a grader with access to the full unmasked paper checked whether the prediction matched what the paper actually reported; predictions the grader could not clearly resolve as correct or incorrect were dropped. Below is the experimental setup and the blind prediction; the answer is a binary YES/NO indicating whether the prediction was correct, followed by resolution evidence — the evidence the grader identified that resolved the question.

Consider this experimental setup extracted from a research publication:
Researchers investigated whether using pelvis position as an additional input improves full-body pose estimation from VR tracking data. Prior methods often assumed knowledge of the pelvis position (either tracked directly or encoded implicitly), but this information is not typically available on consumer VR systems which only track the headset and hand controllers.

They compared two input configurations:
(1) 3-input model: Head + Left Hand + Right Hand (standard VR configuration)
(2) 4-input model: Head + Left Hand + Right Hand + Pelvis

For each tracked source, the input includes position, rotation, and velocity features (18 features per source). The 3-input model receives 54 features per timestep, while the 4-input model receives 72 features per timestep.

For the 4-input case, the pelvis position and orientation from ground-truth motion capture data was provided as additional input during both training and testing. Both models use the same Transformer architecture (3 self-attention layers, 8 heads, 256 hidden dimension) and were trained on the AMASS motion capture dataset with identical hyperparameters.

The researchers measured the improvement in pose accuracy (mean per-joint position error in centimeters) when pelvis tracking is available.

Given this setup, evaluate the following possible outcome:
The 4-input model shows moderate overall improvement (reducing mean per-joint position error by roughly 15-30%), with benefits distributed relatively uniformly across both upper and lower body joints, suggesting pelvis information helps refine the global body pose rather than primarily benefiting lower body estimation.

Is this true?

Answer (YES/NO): NO